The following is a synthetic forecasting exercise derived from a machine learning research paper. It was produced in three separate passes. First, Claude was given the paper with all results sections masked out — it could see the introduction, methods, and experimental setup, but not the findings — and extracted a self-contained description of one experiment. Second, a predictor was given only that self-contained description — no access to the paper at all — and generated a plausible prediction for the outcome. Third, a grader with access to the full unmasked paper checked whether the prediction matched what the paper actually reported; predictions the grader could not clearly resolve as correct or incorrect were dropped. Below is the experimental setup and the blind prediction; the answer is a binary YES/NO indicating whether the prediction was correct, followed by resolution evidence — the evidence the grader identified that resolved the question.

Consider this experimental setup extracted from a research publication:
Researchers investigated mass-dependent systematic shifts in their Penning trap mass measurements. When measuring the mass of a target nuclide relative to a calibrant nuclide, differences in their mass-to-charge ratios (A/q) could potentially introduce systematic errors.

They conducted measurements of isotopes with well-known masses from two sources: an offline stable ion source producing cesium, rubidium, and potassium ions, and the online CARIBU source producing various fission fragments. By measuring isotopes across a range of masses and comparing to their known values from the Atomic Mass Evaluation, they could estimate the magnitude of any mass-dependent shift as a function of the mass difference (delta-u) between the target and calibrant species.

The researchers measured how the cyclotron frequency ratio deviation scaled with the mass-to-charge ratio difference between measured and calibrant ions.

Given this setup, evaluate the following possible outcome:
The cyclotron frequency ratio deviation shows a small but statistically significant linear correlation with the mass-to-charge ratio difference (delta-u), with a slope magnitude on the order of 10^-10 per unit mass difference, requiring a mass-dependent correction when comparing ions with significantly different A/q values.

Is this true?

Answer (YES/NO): YES